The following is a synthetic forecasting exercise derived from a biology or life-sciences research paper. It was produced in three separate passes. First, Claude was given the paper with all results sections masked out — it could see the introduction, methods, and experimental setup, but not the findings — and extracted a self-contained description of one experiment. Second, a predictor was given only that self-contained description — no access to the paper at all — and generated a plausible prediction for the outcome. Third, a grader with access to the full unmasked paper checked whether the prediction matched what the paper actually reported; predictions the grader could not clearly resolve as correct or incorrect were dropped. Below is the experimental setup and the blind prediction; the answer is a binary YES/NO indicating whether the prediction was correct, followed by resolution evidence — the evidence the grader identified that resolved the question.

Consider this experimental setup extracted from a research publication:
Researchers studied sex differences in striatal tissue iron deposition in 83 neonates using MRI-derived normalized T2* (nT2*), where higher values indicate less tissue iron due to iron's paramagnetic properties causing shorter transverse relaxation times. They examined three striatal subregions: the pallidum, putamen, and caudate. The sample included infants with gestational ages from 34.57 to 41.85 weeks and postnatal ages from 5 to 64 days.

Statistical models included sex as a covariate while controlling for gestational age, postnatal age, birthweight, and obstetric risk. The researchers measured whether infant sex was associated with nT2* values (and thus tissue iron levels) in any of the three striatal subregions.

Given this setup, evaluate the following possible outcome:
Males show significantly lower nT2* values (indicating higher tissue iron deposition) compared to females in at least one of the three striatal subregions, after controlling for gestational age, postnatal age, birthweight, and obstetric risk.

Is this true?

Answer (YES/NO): YES